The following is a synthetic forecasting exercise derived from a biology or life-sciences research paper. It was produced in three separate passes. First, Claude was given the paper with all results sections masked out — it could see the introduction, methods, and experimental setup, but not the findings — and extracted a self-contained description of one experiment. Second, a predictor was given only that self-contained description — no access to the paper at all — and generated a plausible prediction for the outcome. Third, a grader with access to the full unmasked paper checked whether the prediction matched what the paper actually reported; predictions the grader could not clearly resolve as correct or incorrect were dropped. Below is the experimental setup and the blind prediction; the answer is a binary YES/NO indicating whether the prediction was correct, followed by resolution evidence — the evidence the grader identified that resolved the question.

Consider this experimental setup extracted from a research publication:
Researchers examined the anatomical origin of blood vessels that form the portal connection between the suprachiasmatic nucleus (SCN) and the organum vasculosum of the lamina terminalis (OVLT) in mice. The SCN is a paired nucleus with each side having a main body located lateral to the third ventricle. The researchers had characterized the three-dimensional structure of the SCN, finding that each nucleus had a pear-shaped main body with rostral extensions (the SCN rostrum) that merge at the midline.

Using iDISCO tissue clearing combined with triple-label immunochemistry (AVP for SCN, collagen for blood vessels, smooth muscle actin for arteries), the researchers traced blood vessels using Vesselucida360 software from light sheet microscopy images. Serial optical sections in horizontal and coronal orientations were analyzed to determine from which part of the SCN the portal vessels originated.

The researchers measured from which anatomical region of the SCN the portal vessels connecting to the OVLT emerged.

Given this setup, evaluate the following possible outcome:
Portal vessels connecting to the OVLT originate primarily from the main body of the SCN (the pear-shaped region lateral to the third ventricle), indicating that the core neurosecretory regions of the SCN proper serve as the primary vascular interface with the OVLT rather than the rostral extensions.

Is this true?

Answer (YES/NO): NO